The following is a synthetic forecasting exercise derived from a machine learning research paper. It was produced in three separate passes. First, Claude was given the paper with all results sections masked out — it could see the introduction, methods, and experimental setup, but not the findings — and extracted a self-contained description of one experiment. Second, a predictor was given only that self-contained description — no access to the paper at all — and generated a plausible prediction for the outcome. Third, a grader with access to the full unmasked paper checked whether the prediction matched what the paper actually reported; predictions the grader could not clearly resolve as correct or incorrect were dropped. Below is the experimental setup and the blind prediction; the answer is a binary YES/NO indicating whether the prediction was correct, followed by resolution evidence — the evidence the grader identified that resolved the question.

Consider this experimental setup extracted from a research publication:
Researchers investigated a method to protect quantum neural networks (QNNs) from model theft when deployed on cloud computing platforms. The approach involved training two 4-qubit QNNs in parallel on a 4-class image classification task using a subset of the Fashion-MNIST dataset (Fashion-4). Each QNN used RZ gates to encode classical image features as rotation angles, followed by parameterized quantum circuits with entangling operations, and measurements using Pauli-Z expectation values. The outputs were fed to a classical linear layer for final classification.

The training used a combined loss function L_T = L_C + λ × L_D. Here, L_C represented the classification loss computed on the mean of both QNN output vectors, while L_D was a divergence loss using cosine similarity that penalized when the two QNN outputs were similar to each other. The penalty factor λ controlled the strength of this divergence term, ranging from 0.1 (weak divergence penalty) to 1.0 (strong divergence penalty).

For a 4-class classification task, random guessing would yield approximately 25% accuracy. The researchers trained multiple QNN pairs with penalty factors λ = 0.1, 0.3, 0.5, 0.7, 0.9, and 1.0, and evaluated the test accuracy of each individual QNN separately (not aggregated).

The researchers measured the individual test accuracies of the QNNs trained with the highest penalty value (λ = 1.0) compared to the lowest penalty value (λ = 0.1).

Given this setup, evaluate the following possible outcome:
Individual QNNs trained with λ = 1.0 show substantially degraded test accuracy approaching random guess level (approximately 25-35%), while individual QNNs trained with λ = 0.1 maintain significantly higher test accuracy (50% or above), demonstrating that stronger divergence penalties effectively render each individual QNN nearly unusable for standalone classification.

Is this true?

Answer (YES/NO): NO